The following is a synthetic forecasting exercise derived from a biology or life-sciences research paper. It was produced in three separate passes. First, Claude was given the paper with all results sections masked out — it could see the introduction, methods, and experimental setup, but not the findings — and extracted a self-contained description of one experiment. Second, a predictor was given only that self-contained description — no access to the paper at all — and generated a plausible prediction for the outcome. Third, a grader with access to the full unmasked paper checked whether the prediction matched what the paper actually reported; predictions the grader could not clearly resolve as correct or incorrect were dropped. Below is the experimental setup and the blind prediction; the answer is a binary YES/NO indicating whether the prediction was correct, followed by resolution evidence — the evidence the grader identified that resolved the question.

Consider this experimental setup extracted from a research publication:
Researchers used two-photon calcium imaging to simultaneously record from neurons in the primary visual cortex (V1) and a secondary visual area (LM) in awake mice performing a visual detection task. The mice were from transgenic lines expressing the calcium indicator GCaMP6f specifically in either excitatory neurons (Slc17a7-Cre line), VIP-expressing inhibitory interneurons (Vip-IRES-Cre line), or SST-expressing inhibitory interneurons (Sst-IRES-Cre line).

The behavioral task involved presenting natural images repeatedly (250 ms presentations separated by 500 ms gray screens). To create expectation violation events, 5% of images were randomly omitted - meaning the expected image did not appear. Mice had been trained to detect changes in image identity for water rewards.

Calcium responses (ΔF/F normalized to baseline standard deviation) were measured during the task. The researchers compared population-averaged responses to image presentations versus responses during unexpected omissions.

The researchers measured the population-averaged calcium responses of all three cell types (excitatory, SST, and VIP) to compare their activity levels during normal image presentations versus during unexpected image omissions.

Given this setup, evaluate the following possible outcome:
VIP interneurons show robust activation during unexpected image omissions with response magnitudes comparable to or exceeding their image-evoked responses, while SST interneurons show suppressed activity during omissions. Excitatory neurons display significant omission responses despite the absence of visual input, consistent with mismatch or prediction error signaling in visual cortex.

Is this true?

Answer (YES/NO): NO